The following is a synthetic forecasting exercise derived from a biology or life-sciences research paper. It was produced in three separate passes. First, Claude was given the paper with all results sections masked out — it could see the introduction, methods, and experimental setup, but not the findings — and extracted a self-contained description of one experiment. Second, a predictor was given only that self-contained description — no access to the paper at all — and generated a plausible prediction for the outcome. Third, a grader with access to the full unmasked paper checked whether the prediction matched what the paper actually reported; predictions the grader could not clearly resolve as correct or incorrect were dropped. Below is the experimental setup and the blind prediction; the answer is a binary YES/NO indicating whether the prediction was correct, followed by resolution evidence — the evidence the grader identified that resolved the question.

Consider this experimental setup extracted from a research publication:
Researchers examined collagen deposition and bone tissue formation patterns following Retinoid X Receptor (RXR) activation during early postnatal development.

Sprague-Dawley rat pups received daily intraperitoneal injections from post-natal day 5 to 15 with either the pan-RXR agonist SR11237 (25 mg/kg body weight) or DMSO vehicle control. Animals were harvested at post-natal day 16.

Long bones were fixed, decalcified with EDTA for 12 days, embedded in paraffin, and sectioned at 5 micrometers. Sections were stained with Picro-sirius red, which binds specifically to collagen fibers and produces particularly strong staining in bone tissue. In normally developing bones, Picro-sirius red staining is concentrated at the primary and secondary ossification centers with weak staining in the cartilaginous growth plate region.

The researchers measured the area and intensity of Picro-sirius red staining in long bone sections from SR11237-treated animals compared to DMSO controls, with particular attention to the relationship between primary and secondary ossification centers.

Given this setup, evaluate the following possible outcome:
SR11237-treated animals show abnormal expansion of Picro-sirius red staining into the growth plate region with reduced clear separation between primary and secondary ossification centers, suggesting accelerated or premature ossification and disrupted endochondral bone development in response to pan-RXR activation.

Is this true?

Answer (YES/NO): YES